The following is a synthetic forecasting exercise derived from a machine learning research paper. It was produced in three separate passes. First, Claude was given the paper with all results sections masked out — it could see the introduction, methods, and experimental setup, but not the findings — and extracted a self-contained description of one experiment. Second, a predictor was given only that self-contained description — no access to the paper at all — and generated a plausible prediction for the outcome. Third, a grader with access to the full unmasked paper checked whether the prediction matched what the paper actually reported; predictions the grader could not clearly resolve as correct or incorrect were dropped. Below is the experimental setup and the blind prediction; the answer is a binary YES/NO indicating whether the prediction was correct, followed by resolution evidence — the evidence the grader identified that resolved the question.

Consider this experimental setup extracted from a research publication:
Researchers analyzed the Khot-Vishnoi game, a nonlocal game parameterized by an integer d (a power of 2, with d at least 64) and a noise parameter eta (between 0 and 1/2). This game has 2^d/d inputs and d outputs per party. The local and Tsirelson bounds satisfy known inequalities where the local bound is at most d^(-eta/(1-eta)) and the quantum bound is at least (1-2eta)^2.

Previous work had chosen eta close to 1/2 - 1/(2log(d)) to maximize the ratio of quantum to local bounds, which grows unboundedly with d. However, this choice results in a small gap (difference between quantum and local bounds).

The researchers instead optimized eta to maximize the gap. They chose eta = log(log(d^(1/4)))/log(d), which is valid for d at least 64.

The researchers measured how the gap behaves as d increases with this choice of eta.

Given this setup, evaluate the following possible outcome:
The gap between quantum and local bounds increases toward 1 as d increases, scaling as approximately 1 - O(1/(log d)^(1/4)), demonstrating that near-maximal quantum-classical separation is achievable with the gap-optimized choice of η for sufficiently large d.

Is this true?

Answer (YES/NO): NO